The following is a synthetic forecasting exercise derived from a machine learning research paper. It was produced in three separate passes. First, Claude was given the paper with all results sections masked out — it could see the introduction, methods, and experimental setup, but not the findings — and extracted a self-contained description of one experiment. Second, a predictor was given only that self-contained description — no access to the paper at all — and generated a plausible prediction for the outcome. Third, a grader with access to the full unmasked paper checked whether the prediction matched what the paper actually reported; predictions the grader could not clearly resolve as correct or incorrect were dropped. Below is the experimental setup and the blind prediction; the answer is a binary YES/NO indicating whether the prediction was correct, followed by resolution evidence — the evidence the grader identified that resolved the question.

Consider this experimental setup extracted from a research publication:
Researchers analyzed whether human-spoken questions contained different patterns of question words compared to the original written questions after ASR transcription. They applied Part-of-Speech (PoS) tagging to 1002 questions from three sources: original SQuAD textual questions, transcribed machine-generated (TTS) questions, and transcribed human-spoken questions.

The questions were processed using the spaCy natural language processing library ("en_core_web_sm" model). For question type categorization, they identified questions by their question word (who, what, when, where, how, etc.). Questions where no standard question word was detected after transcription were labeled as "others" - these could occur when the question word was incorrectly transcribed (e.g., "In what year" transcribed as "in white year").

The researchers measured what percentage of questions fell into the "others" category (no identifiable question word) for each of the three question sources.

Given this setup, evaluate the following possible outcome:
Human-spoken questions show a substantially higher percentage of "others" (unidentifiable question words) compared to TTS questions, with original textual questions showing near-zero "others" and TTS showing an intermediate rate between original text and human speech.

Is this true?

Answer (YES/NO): NO